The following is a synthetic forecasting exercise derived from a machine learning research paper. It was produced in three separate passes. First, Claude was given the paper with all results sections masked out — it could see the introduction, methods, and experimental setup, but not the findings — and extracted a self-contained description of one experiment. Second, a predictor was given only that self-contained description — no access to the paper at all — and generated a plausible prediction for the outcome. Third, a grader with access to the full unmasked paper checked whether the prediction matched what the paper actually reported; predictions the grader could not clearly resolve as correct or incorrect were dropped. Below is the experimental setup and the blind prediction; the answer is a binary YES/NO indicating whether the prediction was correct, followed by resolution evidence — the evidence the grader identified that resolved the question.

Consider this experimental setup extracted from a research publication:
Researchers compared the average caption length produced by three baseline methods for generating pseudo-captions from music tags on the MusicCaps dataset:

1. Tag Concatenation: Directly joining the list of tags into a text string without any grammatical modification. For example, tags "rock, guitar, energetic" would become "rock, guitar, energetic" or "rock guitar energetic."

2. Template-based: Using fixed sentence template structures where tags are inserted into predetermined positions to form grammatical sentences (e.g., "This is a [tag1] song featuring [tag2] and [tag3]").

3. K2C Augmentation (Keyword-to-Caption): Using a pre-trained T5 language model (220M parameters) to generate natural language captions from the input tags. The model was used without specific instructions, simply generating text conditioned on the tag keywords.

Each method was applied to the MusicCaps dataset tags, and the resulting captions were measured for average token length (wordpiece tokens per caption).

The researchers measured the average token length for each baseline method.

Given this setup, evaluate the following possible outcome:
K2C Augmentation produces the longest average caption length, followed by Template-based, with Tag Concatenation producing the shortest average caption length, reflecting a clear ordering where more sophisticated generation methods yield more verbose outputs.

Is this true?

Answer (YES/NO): NO